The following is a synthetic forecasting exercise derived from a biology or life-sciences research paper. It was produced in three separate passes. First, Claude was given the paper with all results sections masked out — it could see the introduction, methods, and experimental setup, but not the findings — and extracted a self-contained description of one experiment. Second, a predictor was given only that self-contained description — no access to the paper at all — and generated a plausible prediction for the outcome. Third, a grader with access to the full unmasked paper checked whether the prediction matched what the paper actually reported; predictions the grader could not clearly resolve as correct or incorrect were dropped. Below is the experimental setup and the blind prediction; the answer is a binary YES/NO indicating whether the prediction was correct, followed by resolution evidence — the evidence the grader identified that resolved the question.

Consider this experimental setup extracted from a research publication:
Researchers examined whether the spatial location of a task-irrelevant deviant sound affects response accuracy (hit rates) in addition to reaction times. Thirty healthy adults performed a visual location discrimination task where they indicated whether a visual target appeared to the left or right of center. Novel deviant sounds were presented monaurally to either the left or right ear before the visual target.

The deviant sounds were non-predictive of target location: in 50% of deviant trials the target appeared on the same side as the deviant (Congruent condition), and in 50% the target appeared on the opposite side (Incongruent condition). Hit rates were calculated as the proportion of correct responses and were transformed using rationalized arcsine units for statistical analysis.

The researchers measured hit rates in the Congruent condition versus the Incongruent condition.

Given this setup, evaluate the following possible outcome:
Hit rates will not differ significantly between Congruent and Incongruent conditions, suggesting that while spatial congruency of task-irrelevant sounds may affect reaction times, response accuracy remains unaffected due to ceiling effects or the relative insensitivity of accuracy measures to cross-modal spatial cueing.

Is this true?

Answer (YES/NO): YES